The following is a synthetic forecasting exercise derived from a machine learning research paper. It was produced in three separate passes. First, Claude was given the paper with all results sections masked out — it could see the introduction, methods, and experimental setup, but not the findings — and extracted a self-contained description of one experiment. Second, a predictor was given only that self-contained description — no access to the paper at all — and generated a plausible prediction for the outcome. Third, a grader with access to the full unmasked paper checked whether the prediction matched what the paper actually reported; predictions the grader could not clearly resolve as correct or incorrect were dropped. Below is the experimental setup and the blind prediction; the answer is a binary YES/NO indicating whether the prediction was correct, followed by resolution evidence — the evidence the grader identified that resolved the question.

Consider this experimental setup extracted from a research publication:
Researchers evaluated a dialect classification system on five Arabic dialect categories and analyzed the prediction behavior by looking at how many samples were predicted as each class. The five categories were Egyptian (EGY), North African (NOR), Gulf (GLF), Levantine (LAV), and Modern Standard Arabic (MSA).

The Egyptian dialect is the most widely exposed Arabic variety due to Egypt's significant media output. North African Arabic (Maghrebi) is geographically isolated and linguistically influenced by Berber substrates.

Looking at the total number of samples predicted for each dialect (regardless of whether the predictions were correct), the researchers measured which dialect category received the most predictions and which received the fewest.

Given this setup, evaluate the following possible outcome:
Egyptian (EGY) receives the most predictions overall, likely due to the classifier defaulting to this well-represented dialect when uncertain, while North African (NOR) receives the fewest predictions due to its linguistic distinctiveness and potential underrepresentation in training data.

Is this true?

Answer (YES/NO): YES